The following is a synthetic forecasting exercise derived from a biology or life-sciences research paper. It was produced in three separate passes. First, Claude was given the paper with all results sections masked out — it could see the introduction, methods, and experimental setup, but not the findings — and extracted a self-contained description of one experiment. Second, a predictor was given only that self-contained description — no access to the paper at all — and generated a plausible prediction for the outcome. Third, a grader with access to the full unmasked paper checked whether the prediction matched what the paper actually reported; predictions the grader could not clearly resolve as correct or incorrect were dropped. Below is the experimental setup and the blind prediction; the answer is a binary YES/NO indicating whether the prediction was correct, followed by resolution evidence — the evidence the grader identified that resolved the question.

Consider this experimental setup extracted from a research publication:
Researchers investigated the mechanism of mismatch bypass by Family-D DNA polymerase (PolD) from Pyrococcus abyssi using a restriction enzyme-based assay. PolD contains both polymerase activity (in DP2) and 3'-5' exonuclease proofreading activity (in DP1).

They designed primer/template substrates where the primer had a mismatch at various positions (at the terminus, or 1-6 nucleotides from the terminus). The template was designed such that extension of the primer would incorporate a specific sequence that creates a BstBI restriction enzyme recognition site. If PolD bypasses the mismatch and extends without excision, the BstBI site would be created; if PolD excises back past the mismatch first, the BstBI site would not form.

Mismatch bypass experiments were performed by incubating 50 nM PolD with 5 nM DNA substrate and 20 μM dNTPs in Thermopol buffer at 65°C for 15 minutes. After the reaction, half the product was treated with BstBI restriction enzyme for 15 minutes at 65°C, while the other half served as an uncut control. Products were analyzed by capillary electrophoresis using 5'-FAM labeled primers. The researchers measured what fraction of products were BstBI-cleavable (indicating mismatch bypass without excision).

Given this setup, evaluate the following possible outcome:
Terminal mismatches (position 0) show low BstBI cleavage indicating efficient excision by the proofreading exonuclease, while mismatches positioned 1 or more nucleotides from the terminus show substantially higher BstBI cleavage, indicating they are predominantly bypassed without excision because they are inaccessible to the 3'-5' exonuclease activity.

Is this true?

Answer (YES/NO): NO